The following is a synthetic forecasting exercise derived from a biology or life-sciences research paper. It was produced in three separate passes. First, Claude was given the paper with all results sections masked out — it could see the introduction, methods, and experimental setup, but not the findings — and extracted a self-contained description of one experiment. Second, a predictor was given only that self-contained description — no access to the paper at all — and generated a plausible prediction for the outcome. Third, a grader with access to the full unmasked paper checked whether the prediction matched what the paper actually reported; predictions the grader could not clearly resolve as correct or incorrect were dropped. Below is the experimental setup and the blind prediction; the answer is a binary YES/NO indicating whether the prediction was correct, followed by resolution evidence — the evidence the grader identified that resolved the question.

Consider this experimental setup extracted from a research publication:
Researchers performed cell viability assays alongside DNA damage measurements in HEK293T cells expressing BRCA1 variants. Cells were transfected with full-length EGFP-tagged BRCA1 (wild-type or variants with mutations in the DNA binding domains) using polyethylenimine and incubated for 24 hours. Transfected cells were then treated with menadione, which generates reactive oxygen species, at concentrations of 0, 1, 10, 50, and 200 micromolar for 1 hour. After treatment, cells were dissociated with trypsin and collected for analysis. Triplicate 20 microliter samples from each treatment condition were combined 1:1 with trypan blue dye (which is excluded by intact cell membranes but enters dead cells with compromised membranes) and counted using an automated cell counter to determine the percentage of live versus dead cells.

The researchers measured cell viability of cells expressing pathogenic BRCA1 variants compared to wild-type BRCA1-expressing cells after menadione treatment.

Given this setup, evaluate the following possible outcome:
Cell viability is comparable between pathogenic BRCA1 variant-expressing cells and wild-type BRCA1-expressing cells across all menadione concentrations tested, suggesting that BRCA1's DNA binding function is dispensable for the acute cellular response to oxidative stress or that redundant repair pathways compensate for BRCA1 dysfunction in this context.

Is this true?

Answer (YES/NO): NO